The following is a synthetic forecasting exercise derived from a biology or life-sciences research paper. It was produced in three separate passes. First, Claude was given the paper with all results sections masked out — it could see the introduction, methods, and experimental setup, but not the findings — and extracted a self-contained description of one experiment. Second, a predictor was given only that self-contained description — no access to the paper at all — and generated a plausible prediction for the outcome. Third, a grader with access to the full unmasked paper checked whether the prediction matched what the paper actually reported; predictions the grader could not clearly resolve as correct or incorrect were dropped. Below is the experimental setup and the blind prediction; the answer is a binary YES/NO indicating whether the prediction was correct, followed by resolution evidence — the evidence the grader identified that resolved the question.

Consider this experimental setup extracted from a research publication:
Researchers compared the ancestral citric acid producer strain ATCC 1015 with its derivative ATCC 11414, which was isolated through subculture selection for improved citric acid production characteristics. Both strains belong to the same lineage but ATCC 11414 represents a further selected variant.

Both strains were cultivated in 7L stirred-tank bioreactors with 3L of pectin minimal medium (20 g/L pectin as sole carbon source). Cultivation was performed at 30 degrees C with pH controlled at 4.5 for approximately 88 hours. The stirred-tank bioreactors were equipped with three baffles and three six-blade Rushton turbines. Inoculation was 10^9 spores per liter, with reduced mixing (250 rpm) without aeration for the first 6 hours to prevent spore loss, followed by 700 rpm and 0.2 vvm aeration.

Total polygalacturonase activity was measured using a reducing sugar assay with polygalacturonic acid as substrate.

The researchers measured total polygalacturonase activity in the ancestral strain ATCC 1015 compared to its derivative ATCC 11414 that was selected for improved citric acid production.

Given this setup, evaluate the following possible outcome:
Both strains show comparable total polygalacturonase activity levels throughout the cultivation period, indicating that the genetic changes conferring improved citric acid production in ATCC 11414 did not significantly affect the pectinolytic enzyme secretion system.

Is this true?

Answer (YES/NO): NO